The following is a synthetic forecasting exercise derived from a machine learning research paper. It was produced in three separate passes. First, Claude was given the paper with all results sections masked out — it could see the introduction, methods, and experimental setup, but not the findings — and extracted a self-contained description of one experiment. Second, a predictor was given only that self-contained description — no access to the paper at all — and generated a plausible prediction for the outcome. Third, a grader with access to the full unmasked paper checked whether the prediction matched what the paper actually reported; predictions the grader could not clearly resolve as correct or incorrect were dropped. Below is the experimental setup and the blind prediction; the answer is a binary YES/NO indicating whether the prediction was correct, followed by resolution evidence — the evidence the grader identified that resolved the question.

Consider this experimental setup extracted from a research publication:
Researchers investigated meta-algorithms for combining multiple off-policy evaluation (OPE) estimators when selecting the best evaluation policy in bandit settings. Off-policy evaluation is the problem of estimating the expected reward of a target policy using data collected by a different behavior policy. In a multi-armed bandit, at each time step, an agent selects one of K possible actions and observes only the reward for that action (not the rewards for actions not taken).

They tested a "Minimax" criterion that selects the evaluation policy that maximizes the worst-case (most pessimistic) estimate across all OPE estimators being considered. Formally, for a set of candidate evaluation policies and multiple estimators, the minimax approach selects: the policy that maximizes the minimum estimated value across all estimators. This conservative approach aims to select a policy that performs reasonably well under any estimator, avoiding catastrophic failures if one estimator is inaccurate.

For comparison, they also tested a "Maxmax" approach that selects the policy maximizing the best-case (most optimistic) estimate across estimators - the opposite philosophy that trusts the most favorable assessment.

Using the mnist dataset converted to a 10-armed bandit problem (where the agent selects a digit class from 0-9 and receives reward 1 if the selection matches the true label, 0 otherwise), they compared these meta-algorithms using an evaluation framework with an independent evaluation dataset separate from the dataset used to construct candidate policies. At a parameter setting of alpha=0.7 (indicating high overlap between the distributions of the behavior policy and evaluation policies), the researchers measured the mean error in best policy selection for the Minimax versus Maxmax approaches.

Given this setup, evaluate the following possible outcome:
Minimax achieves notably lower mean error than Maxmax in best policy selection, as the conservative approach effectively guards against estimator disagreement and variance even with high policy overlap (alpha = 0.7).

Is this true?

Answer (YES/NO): NO